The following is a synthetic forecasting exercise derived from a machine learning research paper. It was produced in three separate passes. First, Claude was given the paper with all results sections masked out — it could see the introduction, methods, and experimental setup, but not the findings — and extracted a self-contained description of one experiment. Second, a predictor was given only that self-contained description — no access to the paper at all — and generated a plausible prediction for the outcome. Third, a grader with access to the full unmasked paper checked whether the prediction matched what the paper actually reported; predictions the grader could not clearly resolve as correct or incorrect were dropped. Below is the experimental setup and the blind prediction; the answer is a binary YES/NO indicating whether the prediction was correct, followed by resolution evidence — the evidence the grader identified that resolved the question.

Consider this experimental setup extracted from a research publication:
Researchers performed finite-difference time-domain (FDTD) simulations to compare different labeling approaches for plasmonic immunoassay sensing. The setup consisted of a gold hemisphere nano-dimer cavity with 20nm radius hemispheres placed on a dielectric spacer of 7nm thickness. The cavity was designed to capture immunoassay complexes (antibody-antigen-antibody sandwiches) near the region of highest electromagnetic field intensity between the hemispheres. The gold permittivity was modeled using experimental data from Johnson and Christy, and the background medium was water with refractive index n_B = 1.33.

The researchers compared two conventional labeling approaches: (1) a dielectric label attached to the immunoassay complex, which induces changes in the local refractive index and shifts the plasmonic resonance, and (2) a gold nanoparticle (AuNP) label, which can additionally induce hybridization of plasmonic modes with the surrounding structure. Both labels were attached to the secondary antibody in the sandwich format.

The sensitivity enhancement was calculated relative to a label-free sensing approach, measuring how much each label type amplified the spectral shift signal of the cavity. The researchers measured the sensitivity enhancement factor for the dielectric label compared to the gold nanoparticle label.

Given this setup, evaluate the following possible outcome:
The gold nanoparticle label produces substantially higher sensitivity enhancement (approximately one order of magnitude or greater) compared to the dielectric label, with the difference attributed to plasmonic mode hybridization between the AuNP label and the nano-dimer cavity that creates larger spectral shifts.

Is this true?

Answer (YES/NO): NO